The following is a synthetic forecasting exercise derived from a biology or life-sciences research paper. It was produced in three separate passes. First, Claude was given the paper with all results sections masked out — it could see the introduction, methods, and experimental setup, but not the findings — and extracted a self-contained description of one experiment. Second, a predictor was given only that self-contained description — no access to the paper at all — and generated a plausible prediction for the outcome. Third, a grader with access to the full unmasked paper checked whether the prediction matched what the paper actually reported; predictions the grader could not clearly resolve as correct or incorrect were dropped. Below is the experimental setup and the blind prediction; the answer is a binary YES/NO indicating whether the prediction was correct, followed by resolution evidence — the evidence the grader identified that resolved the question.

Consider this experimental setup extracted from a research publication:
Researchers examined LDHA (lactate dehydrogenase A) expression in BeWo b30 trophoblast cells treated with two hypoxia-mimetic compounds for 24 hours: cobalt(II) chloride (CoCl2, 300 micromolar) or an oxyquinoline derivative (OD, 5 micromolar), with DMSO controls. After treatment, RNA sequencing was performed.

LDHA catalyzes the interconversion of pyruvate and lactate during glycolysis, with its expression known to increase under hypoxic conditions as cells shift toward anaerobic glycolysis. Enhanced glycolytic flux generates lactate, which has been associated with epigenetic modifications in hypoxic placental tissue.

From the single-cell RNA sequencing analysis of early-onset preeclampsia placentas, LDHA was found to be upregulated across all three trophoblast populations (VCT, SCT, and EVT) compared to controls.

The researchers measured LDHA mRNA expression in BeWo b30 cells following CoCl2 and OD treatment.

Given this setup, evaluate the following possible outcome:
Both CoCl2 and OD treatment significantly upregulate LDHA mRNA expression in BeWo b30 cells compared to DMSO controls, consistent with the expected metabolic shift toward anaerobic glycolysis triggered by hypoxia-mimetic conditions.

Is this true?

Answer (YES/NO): YES